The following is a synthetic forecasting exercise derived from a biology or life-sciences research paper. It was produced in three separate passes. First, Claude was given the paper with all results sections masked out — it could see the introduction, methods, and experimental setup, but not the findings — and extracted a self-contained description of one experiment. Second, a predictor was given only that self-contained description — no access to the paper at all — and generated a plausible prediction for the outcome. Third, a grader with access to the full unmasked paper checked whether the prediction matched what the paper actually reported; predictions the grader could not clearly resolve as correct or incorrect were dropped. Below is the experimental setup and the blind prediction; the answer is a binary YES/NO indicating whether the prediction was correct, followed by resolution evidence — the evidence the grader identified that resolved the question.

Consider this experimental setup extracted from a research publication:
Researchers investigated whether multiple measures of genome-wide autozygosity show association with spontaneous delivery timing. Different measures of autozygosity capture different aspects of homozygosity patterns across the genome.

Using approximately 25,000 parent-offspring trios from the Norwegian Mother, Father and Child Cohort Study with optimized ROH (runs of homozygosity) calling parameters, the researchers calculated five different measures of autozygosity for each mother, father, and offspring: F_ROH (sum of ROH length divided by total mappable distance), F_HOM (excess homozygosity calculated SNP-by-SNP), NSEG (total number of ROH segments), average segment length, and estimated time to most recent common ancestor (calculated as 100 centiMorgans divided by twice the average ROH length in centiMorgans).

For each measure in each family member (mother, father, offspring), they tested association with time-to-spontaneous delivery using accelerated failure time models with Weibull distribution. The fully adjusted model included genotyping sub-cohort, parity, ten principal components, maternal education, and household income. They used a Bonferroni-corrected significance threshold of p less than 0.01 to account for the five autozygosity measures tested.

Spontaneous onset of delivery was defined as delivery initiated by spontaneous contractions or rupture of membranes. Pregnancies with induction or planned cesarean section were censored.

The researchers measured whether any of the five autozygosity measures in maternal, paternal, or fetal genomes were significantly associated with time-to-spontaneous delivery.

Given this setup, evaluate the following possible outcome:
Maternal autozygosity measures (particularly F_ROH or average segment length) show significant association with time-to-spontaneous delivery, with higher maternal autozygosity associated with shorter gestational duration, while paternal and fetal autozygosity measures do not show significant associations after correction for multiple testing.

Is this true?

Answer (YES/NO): NO